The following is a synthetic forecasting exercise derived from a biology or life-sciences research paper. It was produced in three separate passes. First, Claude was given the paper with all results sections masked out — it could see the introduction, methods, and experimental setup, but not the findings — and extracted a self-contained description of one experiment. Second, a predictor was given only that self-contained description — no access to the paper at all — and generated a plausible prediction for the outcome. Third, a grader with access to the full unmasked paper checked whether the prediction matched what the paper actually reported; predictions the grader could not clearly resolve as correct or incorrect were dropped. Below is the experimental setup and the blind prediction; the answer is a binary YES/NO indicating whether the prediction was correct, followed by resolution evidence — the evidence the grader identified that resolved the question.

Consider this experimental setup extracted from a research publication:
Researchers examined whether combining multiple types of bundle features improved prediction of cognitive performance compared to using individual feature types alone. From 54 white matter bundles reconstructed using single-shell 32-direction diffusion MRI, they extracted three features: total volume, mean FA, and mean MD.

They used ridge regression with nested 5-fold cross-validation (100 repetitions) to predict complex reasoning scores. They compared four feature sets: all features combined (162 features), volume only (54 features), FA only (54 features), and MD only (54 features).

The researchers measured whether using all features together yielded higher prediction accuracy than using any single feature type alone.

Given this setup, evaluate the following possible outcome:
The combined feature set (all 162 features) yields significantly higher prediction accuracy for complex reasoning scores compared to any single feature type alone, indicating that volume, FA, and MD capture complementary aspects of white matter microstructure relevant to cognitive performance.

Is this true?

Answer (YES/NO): NO